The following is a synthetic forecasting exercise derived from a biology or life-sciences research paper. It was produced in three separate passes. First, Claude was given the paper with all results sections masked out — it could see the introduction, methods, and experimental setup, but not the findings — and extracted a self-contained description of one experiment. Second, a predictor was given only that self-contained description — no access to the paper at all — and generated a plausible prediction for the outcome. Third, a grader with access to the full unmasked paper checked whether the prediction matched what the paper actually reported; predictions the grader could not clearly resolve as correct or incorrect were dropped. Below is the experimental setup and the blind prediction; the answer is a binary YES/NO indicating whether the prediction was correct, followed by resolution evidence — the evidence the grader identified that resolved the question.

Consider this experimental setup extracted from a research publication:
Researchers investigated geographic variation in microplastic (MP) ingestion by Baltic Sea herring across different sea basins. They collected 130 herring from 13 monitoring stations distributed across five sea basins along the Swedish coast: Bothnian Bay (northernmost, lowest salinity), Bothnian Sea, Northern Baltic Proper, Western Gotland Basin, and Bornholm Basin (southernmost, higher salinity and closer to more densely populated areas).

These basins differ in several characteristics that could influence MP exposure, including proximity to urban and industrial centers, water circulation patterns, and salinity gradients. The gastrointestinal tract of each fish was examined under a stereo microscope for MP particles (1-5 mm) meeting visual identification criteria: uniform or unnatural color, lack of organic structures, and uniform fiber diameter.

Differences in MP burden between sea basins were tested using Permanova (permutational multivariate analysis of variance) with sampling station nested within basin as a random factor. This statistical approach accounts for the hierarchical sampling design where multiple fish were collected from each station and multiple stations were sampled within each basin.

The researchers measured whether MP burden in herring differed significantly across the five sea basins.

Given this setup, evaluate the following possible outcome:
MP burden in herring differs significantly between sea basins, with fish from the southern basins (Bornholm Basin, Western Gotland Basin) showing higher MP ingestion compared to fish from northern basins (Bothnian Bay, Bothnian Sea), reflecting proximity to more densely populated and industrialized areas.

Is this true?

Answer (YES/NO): NO